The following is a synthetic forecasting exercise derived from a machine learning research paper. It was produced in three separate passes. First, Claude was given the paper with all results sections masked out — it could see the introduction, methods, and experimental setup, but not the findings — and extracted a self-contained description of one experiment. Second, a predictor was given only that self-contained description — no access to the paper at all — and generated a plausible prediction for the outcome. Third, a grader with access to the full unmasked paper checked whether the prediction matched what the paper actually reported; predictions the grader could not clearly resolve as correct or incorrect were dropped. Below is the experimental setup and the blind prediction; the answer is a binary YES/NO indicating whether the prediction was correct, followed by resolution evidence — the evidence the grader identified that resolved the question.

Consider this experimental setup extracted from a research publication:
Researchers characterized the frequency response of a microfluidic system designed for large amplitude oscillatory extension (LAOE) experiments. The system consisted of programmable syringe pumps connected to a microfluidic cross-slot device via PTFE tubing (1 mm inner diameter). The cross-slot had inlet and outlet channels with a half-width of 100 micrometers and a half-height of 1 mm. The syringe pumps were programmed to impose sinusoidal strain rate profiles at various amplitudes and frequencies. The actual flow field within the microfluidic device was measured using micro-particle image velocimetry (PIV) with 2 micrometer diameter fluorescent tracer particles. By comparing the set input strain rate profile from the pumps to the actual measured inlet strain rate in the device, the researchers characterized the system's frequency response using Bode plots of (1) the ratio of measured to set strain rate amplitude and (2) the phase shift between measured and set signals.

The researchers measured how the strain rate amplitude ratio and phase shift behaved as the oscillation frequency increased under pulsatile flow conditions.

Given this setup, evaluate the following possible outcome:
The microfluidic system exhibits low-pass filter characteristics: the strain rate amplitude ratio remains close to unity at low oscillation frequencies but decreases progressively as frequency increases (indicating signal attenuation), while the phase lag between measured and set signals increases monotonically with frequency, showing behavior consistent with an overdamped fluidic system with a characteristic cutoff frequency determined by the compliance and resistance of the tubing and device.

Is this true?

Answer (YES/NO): YES